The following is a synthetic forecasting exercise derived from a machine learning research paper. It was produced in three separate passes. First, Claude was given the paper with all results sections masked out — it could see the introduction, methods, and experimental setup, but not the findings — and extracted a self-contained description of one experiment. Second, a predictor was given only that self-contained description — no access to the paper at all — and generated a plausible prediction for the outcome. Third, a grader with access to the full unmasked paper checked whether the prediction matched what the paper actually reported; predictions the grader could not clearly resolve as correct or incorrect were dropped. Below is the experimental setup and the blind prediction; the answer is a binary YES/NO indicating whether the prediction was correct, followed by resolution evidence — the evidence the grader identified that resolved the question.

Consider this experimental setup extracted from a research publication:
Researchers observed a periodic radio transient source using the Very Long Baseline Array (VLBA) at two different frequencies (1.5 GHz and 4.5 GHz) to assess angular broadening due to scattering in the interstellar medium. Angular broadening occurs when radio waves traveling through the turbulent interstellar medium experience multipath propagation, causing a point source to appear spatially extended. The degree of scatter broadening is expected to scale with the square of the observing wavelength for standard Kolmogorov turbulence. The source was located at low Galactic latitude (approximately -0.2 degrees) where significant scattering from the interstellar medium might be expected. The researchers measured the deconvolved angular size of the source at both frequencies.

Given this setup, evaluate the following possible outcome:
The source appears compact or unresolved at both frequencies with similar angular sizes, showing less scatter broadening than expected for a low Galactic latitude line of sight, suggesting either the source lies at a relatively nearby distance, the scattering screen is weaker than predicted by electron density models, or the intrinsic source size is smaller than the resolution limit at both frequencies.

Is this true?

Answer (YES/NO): NO